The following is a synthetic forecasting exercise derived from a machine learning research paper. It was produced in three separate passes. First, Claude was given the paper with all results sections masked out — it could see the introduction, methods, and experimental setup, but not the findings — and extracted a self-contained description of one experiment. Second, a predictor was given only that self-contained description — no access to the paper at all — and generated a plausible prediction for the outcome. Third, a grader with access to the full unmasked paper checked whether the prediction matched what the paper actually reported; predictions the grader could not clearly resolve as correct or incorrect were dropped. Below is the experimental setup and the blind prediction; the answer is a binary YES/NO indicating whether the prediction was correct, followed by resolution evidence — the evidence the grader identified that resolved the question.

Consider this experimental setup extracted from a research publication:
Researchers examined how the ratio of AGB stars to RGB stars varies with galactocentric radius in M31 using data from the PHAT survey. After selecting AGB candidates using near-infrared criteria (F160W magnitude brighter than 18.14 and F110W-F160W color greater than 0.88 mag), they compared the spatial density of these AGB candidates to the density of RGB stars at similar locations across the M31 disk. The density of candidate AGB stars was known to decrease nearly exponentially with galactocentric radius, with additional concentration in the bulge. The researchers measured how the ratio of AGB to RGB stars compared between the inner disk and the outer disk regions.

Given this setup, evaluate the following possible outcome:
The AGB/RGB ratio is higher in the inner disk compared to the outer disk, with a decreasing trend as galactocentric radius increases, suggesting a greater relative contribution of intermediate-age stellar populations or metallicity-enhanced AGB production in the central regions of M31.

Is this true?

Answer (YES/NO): NO